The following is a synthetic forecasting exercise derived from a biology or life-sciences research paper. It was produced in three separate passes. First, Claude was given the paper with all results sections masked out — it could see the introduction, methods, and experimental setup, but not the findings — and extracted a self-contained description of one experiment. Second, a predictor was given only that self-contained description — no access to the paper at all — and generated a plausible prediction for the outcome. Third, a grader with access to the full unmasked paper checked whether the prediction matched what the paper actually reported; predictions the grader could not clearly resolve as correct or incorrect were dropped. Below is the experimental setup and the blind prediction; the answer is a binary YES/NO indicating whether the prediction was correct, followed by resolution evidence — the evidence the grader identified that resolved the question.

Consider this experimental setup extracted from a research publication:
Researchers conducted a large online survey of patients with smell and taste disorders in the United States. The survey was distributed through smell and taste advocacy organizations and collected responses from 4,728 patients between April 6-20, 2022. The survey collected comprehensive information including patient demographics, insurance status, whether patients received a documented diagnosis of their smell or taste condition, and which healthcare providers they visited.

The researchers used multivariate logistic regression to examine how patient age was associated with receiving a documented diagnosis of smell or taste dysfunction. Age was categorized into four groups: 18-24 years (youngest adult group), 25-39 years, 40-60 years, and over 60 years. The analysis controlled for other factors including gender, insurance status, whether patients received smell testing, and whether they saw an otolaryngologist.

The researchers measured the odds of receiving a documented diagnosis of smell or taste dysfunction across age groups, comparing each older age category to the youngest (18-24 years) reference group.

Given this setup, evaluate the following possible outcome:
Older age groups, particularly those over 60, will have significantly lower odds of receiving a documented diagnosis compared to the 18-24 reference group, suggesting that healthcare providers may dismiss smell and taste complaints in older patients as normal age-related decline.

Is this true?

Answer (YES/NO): NO